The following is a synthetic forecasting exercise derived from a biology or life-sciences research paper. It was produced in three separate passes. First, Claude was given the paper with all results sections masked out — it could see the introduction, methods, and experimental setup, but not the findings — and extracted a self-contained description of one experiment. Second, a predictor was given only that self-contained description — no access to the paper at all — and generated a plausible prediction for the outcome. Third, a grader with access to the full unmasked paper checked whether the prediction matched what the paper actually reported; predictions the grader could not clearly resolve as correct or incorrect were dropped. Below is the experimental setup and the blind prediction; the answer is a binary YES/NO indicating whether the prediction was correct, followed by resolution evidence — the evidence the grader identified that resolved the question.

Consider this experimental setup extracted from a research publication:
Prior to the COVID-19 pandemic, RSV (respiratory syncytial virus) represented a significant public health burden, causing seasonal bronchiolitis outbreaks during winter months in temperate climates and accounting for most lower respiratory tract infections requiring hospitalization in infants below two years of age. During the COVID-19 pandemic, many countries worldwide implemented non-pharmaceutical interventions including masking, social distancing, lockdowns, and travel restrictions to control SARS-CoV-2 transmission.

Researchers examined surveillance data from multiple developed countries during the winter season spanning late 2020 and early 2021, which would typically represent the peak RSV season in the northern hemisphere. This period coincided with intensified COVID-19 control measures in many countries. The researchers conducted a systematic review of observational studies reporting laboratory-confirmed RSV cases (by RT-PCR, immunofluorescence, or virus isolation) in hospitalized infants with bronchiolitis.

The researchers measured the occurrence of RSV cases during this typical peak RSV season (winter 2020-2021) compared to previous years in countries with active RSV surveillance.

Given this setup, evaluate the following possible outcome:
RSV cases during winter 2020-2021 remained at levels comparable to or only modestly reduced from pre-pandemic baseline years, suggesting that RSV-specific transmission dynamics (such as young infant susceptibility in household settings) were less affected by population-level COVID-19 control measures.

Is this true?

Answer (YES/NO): NO